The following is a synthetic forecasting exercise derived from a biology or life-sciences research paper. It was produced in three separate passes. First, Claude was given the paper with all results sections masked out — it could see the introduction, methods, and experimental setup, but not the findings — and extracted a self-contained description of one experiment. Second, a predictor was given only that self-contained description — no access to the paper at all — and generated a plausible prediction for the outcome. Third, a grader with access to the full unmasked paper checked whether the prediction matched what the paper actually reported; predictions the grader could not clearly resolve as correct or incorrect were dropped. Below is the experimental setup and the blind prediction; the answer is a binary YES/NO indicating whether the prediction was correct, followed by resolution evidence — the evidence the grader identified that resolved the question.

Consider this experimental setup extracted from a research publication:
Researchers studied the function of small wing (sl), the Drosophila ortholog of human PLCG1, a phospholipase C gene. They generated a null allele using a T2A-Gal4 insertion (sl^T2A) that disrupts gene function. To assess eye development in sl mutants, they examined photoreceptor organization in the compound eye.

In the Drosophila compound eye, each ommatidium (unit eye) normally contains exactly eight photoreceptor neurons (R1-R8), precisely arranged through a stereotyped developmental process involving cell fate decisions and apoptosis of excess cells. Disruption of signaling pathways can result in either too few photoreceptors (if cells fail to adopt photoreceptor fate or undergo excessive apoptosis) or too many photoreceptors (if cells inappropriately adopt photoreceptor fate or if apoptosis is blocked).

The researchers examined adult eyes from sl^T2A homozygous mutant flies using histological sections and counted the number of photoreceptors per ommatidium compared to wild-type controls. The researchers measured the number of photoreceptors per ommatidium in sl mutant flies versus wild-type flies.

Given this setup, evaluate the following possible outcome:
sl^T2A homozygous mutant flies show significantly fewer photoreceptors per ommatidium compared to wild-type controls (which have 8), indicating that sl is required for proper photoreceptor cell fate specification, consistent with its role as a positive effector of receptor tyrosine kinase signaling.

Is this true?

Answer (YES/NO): NO